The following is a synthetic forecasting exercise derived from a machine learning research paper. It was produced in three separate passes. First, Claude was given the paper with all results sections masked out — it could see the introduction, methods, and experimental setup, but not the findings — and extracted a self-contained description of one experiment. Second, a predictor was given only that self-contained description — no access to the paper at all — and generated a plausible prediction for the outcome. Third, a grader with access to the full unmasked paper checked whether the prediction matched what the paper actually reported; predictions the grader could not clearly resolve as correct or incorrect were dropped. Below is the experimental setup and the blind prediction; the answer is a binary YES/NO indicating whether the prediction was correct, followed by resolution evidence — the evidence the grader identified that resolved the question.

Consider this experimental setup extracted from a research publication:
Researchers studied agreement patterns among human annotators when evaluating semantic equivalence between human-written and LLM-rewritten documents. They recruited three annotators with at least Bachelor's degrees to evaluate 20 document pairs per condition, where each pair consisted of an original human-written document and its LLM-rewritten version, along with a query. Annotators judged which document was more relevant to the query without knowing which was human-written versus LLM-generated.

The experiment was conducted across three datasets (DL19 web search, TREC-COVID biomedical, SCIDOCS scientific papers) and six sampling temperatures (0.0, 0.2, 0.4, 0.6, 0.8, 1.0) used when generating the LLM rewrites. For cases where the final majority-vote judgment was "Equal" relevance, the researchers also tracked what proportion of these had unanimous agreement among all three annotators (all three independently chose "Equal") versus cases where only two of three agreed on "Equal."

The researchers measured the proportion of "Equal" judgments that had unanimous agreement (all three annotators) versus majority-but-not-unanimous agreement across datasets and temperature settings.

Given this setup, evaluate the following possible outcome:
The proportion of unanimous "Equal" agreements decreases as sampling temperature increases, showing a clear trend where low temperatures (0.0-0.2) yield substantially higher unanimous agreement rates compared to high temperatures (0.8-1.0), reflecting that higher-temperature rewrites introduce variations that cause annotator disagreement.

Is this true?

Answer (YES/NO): NO